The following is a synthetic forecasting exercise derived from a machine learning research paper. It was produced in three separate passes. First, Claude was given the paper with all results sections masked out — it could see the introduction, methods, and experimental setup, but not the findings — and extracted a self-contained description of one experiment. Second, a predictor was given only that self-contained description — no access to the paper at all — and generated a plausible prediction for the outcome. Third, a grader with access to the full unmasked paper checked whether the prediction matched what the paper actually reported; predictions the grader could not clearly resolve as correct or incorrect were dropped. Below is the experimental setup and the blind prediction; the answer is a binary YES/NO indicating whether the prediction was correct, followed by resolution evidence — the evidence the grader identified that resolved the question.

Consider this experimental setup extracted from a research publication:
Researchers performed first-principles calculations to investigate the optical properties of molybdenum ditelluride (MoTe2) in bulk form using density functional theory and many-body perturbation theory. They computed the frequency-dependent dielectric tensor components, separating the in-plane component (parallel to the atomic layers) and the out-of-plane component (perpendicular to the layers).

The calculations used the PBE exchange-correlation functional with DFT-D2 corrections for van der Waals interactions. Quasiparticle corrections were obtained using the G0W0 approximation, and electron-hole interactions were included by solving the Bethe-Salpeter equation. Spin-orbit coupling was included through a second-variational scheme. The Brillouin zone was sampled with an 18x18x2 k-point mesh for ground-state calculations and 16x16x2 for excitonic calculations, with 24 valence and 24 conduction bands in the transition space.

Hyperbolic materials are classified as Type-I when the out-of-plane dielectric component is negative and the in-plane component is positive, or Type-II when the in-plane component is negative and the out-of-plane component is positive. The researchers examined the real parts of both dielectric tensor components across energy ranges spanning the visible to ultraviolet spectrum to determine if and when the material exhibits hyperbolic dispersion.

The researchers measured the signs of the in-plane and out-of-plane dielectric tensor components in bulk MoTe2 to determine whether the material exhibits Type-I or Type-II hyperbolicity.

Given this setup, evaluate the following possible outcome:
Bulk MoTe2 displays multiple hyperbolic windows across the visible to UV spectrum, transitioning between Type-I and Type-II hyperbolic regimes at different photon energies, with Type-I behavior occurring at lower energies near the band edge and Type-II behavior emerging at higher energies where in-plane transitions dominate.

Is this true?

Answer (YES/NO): NO